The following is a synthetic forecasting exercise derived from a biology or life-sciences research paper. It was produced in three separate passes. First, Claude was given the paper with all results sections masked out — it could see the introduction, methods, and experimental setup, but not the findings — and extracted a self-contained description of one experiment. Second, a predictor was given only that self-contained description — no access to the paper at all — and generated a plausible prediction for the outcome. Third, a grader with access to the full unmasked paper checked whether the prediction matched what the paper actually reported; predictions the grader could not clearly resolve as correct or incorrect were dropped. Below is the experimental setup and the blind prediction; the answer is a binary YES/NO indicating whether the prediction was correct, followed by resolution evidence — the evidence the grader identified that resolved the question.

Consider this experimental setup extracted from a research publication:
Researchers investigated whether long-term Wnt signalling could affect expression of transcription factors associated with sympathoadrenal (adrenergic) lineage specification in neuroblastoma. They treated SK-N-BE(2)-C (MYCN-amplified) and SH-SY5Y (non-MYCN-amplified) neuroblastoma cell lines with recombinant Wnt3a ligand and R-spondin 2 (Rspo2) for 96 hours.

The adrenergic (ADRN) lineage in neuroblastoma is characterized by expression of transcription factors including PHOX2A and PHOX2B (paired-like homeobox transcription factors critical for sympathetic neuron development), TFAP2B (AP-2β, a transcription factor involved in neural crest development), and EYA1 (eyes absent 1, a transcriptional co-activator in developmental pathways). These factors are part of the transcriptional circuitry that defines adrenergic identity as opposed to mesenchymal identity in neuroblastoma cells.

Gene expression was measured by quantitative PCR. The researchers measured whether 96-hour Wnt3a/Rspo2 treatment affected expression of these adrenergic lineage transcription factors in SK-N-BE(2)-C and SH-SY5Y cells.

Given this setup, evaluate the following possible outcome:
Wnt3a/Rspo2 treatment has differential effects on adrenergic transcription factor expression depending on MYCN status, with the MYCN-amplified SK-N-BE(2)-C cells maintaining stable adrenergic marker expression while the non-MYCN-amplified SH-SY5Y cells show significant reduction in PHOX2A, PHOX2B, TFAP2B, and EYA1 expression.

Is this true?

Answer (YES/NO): NO